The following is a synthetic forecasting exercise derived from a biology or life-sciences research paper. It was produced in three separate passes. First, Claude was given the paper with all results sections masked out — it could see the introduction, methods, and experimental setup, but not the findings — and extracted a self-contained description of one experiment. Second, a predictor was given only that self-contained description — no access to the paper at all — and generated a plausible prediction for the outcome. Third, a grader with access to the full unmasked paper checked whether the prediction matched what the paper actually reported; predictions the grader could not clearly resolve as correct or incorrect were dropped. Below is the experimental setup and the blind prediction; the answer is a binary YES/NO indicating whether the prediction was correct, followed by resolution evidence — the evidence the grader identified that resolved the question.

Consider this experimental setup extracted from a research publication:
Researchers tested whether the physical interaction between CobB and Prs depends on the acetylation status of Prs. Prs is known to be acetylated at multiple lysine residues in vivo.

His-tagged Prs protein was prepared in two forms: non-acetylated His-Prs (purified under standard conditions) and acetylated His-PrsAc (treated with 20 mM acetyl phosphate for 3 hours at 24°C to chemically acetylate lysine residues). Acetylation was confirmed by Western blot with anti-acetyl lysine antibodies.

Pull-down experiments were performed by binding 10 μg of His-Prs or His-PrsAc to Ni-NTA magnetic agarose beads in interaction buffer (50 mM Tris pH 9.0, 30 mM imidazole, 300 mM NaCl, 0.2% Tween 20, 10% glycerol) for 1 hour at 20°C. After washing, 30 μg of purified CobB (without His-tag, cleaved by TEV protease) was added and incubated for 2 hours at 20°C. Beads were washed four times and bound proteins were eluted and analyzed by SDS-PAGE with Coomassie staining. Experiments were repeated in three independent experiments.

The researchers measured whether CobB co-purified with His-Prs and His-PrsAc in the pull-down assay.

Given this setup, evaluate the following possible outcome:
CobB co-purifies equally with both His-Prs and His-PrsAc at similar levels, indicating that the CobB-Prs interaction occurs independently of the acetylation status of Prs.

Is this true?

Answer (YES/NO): YES